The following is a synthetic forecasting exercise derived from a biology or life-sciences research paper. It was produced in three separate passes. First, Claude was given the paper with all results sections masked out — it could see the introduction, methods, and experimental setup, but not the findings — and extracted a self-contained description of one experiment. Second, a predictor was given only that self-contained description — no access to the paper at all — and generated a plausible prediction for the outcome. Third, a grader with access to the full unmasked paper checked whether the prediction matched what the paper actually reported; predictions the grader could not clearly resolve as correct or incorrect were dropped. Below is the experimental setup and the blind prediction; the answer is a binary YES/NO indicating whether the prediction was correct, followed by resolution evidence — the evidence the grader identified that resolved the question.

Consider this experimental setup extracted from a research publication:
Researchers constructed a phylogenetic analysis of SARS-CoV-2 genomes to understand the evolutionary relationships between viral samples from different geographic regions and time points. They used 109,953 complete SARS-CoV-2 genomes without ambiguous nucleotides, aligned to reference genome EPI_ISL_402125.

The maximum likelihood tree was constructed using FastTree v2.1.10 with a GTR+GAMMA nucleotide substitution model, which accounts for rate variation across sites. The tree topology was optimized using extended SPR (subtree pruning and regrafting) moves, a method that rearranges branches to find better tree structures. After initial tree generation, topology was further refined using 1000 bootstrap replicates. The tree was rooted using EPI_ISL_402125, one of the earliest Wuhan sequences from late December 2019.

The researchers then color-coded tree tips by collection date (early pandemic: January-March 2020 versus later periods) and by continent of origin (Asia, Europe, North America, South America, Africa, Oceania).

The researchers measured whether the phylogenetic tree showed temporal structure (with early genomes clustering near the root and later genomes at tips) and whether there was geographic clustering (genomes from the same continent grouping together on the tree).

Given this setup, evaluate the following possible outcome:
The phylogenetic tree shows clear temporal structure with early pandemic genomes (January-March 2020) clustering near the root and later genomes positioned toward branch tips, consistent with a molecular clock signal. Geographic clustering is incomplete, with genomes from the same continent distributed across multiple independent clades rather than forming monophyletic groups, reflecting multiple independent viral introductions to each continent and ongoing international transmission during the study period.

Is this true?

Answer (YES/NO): YES